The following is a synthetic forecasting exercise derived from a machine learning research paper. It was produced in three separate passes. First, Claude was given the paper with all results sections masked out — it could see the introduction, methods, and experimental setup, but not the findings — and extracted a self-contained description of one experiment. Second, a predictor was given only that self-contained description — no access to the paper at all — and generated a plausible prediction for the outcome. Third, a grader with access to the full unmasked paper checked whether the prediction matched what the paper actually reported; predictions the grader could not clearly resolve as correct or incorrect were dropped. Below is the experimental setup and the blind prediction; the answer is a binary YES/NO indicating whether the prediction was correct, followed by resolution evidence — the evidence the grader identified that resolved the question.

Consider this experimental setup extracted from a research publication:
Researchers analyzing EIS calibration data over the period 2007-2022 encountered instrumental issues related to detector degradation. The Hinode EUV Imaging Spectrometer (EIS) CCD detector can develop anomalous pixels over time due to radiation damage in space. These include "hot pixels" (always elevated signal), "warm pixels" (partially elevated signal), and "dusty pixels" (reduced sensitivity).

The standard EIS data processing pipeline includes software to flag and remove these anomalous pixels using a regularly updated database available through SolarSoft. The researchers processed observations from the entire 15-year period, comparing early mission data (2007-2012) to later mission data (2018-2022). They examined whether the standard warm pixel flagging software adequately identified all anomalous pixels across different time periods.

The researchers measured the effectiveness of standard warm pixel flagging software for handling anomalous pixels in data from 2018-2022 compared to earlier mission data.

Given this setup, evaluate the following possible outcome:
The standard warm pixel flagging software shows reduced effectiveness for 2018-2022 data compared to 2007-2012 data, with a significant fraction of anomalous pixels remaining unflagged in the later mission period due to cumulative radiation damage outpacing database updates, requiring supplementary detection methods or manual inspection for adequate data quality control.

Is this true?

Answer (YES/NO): YES